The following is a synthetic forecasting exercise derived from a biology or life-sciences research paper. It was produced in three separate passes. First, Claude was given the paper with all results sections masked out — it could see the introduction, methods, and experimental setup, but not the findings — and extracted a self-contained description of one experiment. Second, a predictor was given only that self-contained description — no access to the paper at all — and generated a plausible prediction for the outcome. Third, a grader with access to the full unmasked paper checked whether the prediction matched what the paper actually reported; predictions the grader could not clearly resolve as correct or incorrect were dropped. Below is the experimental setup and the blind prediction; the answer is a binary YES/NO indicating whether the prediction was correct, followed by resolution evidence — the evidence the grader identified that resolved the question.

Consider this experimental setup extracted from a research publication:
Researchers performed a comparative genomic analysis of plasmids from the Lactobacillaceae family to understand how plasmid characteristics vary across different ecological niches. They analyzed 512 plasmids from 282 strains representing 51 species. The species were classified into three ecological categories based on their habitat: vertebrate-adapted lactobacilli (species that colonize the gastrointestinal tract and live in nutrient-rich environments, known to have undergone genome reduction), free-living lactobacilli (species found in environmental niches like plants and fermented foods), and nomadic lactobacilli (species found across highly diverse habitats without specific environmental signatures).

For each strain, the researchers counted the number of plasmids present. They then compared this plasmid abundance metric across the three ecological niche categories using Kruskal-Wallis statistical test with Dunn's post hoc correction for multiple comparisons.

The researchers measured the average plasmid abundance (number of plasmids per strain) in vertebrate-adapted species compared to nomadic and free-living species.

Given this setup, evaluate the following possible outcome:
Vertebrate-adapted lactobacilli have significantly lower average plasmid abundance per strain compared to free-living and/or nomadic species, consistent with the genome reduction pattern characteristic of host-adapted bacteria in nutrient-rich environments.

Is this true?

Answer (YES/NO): YES